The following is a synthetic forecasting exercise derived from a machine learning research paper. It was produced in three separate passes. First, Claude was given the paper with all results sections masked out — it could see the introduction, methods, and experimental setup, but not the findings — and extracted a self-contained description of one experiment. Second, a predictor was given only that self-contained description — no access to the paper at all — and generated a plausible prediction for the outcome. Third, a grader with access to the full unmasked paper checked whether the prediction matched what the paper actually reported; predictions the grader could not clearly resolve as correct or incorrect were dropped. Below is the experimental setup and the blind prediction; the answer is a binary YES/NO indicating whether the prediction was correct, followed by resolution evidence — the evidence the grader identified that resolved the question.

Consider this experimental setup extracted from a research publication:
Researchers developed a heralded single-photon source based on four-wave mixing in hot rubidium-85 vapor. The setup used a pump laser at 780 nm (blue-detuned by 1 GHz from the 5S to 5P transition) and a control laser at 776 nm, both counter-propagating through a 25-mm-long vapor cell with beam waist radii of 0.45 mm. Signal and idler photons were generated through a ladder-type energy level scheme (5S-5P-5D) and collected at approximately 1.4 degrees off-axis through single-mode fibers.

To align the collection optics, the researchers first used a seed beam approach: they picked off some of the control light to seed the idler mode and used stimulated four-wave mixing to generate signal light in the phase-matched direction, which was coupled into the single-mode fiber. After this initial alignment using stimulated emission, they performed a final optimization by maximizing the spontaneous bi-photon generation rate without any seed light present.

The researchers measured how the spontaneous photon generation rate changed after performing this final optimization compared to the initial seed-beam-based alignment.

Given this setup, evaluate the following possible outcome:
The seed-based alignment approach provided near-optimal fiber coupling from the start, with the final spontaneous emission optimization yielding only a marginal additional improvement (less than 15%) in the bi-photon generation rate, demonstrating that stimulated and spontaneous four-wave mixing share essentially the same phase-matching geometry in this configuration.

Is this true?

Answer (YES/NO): NO